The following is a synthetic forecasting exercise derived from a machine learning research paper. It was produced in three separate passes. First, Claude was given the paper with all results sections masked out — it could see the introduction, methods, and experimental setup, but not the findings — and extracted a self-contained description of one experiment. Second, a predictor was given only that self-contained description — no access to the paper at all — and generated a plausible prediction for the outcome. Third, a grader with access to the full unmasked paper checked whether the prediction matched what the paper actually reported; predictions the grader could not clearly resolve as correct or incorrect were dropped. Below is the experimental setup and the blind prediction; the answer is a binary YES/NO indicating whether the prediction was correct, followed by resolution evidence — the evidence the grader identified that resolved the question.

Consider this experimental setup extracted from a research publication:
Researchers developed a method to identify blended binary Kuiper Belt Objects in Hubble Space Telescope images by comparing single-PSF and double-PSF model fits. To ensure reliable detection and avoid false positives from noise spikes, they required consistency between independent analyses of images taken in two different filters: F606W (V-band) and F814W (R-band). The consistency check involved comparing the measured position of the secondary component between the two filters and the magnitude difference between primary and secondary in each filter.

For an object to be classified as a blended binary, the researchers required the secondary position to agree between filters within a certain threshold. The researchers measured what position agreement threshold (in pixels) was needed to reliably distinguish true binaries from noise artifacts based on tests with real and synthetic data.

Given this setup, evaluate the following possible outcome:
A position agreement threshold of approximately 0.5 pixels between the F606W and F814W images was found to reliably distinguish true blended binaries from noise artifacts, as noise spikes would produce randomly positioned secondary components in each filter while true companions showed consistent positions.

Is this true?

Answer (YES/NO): NO